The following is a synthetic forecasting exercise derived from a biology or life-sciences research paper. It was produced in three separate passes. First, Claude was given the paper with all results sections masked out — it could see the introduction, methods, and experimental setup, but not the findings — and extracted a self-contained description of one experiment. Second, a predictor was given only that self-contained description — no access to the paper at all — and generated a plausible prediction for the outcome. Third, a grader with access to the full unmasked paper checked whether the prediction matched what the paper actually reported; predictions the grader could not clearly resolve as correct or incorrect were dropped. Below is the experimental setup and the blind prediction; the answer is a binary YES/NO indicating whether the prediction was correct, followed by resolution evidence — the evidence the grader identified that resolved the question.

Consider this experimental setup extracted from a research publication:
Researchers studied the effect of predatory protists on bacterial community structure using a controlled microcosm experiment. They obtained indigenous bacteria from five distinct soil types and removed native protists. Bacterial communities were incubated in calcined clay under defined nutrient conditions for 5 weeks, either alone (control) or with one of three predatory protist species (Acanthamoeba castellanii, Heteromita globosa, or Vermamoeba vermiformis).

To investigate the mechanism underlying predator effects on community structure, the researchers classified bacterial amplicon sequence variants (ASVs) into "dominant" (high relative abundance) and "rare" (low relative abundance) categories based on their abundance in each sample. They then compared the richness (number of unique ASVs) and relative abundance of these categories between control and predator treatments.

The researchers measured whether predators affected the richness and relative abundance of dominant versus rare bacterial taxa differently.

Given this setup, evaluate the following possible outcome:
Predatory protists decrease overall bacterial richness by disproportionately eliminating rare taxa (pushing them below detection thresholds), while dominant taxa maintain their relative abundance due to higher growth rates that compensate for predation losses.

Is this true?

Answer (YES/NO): NO